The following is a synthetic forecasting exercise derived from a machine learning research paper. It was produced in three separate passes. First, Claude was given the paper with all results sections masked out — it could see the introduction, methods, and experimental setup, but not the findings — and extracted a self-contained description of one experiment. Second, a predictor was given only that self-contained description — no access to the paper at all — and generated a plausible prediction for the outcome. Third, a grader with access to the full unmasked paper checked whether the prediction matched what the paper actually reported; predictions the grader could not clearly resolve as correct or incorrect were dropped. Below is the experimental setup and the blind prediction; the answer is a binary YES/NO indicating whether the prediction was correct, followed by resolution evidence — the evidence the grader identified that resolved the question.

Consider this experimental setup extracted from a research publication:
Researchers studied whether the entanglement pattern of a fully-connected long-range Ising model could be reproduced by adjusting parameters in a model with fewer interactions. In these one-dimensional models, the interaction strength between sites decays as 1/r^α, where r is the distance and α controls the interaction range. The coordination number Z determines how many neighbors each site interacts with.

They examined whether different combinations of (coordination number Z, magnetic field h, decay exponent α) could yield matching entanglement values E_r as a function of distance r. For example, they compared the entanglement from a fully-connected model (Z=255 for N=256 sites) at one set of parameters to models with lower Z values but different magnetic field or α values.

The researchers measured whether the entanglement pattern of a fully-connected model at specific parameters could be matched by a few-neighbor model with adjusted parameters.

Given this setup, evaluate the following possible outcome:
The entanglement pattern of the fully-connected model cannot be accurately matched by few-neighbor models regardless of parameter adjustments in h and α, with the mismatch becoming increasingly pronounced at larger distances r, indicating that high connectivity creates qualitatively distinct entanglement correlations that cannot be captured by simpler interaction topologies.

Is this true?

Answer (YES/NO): NO